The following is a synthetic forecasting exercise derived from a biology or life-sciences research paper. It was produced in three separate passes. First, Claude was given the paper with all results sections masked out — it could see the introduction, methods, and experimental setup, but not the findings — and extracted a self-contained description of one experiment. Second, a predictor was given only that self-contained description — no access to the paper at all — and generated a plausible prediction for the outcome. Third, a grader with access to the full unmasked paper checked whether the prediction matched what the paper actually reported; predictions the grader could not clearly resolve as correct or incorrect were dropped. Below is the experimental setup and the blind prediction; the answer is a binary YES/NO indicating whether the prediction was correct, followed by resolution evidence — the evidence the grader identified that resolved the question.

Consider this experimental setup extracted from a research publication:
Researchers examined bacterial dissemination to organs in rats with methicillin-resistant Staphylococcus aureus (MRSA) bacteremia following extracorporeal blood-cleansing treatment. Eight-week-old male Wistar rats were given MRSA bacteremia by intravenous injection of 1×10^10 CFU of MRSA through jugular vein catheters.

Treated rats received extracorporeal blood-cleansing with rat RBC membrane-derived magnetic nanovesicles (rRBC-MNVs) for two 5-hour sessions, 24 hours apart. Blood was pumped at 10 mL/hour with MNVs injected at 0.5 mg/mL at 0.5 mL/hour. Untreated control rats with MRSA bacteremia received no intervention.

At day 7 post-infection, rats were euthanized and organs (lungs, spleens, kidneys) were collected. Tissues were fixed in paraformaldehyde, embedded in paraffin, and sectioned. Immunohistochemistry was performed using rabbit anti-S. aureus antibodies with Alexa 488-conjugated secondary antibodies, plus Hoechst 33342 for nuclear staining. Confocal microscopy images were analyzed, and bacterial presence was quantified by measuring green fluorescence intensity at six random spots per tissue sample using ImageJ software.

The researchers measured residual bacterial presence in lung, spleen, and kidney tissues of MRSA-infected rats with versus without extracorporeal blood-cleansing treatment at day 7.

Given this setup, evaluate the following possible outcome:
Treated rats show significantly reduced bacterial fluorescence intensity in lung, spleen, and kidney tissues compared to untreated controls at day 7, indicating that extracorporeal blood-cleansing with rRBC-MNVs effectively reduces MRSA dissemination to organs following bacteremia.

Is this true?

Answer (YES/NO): YES